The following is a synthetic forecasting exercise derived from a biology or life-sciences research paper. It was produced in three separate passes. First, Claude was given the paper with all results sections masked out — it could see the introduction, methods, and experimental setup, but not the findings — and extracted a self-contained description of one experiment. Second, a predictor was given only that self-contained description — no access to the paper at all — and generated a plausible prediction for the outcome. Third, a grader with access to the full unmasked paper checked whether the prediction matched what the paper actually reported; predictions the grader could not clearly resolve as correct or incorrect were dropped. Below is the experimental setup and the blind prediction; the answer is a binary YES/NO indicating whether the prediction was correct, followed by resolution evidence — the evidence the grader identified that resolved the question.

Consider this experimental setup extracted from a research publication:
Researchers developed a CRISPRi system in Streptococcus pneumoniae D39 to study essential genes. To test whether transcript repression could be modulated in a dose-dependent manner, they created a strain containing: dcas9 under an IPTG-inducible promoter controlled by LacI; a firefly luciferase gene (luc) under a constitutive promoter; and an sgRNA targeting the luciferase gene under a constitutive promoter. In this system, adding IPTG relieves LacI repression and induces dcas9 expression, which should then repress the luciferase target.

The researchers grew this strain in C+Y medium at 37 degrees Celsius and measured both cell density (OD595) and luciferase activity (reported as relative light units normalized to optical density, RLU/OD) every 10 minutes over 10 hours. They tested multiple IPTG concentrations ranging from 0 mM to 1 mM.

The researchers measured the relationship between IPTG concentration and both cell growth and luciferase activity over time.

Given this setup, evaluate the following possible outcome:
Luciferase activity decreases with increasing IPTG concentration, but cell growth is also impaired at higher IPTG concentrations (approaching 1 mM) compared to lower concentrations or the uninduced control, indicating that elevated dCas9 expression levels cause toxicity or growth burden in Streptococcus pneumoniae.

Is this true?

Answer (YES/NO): NO